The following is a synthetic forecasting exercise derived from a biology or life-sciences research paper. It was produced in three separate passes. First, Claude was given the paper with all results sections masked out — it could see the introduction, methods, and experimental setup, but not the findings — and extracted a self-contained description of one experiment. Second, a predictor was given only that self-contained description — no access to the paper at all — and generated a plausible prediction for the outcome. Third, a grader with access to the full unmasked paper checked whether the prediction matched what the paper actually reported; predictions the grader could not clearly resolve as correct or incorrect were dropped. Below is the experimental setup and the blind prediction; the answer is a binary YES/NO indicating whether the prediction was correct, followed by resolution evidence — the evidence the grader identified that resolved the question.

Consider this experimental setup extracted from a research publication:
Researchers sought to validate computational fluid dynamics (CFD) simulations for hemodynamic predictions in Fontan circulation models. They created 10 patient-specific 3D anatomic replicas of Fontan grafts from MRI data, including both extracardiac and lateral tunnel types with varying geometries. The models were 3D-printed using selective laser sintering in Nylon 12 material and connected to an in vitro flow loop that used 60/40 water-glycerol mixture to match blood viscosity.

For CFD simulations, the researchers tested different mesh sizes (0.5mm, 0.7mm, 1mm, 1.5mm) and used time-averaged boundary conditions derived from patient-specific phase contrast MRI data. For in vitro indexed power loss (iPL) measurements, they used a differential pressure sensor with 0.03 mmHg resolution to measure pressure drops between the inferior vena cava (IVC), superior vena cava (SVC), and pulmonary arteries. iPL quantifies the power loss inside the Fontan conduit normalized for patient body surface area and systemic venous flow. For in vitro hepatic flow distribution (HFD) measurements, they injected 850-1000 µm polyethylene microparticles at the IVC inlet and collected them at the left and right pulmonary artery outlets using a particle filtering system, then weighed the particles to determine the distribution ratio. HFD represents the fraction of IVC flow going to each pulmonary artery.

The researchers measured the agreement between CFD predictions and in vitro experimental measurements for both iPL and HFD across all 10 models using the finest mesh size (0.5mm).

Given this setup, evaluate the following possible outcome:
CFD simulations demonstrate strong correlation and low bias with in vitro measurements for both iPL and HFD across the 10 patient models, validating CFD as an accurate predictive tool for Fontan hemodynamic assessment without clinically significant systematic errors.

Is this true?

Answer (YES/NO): NO